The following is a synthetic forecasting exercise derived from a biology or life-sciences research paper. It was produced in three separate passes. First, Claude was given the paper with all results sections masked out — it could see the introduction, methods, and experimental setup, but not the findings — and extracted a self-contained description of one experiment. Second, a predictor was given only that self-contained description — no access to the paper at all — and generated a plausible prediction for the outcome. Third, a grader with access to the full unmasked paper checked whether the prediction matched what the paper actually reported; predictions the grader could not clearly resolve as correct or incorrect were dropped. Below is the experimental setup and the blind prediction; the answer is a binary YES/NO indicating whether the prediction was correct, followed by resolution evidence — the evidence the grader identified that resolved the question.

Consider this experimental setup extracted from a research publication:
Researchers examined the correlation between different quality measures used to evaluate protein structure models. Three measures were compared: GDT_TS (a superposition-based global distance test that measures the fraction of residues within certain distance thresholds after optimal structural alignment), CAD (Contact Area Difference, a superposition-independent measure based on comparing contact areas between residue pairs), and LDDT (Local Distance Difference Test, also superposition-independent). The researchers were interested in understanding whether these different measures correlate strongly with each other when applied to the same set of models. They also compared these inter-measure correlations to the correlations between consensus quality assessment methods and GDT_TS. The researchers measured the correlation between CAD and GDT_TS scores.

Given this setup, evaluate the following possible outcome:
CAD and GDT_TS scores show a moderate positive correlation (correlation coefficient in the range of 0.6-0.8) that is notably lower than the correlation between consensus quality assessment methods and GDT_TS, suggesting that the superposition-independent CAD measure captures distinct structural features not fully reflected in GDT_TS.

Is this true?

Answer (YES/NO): NO